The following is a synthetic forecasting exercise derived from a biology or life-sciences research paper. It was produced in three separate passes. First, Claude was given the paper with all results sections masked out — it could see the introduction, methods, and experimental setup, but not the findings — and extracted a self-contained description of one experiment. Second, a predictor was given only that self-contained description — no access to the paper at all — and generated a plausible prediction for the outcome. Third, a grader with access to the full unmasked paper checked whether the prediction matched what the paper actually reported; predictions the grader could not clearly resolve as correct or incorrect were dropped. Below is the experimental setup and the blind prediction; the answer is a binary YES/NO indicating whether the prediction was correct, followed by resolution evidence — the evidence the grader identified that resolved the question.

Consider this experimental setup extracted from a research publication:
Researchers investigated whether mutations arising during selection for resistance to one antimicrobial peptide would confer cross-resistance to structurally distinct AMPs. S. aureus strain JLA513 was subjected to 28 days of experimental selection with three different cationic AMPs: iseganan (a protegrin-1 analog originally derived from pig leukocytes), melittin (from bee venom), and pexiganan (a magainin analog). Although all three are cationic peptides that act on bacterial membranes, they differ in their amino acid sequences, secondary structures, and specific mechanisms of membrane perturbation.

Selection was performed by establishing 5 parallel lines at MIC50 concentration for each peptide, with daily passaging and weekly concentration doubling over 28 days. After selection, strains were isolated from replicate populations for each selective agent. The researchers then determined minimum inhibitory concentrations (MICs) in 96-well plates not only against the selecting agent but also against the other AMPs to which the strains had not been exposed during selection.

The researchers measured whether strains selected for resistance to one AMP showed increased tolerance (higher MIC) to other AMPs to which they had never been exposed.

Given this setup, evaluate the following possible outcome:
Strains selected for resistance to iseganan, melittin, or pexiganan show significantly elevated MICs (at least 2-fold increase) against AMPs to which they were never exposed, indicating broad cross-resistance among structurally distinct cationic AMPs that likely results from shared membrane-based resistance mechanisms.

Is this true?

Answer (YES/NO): NO